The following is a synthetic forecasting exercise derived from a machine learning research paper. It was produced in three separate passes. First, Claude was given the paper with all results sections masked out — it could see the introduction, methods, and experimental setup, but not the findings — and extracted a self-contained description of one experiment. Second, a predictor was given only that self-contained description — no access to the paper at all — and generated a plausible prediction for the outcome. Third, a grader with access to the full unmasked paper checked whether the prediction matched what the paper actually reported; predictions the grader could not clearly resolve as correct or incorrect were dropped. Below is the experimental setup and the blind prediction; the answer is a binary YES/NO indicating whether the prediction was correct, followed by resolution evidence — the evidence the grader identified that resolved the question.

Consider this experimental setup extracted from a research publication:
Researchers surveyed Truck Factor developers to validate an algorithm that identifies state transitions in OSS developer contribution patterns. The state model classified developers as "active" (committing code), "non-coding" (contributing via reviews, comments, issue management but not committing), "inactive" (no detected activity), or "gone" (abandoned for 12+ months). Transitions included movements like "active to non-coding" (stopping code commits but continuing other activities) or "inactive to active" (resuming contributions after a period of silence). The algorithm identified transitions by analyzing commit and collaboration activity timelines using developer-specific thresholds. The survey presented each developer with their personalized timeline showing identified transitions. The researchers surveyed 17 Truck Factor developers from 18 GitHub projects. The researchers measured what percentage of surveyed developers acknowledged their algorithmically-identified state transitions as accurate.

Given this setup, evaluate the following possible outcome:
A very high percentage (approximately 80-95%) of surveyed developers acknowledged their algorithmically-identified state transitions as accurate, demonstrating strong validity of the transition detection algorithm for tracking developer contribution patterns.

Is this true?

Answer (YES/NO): NO